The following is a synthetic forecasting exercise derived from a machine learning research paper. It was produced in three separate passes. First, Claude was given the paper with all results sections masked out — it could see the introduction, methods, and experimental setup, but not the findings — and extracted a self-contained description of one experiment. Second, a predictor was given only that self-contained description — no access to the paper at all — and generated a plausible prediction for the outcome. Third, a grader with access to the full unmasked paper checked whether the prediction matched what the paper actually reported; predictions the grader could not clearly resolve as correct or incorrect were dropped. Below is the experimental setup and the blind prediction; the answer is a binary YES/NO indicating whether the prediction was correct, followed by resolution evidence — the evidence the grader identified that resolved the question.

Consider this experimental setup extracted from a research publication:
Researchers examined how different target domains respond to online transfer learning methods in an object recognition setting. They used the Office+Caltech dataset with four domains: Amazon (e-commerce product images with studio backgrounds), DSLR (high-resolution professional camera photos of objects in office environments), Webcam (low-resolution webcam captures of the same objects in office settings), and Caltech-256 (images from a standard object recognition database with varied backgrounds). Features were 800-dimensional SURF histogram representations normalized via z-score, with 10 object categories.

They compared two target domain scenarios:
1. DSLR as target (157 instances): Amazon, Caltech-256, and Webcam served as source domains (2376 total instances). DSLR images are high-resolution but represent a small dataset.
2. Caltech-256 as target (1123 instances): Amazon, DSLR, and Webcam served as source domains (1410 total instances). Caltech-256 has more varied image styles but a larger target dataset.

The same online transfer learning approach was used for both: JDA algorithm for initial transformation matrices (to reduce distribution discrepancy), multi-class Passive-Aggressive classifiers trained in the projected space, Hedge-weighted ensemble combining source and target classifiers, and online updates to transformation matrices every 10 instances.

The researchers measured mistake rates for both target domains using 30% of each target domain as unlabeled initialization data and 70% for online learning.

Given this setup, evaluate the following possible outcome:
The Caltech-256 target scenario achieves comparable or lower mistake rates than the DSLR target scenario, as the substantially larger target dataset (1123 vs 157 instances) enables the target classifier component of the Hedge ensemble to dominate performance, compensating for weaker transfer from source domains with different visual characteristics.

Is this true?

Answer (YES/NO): NO